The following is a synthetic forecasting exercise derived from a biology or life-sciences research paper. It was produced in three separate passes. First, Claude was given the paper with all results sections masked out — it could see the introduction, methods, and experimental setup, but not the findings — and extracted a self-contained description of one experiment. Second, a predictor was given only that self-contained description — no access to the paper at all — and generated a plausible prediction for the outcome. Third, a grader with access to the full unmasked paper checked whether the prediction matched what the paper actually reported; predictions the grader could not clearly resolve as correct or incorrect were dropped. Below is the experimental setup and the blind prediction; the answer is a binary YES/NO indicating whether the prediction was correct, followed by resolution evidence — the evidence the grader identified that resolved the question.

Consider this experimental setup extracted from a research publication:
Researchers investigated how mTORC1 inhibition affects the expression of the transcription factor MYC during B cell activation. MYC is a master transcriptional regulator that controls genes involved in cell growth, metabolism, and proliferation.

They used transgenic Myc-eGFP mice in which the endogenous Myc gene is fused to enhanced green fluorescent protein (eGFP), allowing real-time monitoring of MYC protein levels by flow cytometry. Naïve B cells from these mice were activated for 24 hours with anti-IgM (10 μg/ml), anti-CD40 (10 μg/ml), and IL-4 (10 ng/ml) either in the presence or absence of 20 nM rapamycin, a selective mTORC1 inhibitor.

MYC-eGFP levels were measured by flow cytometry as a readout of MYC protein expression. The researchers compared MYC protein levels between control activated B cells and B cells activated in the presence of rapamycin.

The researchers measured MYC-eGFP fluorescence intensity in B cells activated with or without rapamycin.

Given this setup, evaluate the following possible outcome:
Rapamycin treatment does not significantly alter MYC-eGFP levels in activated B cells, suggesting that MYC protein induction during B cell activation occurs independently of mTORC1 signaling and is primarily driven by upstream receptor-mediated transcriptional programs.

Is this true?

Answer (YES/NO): NO